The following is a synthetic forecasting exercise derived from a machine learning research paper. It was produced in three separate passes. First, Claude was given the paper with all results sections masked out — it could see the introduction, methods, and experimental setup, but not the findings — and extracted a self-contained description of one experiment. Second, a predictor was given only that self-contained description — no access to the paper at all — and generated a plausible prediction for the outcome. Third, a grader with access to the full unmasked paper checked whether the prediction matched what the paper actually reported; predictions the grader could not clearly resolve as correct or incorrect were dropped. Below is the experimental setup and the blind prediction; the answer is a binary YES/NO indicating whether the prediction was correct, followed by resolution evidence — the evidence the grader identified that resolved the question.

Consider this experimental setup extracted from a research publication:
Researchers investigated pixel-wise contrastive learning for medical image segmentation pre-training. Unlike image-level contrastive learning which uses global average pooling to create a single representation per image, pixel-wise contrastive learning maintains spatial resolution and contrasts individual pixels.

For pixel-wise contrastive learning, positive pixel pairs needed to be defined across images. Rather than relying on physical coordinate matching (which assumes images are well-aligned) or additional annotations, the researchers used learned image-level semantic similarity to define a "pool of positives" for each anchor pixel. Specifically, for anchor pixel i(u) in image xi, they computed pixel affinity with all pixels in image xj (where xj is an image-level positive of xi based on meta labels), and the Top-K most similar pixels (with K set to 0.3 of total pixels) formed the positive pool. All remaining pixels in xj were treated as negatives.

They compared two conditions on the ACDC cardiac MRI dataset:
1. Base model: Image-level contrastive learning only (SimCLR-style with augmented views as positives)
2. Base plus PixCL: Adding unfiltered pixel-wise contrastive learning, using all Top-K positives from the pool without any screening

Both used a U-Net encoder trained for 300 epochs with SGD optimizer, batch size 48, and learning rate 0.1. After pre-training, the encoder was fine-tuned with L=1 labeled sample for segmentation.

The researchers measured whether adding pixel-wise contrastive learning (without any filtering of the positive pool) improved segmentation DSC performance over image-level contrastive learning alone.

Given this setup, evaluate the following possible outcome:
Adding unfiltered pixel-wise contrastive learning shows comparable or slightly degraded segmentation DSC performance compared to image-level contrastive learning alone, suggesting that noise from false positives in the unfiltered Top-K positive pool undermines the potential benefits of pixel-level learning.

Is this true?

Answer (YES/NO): NO